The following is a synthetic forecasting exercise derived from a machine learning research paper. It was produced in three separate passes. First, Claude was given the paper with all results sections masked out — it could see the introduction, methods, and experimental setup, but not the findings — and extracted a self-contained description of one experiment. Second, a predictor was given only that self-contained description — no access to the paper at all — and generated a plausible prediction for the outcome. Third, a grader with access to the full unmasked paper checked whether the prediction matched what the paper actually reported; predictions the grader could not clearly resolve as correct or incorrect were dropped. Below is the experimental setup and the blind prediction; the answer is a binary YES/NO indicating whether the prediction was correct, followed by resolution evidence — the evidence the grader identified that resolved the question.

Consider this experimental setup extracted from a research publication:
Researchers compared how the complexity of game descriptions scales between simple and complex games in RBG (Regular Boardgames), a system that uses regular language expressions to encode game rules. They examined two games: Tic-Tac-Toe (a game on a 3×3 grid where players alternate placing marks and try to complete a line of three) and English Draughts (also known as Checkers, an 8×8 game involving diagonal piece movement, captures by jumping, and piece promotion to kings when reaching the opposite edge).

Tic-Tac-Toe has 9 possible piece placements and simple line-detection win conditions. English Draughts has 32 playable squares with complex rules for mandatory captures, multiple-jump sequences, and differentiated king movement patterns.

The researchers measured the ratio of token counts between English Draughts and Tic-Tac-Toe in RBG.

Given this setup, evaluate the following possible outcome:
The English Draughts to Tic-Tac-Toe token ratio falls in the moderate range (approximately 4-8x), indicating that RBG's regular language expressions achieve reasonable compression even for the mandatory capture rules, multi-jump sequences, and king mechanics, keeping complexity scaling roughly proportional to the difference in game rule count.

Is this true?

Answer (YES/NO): NO